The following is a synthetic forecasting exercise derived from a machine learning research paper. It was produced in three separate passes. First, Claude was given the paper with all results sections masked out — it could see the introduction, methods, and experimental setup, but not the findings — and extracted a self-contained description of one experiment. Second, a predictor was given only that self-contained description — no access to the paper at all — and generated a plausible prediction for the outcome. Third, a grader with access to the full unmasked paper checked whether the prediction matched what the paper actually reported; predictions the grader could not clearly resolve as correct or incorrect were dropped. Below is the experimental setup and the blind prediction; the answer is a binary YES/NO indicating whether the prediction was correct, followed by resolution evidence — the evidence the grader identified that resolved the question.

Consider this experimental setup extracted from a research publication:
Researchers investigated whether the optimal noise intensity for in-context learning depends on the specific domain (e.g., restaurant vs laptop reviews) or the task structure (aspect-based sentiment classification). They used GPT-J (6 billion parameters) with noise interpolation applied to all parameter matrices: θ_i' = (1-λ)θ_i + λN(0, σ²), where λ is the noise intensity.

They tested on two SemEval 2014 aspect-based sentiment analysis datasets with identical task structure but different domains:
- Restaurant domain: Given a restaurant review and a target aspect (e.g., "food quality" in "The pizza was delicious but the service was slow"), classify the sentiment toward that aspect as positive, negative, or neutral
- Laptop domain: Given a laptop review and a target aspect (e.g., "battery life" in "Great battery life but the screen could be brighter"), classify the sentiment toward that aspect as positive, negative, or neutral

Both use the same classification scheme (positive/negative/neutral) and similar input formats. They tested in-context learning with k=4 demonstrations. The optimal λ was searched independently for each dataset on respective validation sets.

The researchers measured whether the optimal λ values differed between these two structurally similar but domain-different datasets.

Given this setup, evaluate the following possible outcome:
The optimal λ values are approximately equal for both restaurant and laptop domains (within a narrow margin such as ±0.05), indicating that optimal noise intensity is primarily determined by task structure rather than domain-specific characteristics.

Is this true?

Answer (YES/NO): YES